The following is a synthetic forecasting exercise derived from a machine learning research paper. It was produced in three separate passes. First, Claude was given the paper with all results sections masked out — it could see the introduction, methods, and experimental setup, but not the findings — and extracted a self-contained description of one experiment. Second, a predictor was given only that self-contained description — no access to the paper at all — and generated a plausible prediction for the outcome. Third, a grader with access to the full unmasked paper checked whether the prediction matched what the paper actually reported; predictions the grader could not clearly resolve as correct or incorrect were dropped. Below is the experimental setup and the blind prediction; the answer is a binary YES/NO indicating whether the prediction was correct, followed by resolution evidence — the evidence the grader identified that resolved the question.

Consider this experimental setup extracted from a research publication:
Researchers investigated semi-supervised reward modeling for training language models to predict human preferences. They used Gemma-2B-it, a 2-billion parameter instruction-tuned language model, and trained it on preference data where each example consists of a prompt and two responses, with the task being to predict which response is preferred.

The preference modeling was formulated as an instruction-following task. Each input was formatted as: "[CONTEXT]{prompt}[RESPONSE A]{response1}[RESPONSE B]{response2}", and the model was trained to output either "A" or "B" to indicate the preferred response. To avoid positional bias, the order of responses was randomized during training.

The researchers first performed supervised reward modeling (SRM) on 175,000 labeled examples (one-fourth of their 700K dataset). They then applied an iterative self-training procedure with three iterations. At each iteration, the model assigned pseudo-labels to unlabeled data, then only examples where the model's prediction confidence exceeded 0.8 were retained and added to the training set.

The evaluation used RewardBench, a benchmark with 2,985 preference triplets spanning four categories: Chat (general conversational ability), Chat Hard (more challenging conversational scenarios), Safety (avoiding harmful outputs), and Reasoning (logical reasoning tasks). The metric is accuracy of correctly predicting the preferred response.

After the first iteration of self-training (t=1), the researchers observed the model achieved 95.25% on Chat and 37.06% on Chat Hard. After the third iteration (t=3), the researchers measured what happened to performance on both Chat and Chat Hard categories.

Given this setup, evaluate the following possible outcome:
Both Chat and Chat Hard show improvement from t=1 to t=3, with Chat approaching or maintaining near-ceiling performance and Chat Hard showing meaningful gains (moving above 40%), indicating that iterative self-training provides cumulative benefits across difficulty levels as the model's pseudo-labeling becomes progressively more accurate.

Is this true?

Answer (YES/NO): NO